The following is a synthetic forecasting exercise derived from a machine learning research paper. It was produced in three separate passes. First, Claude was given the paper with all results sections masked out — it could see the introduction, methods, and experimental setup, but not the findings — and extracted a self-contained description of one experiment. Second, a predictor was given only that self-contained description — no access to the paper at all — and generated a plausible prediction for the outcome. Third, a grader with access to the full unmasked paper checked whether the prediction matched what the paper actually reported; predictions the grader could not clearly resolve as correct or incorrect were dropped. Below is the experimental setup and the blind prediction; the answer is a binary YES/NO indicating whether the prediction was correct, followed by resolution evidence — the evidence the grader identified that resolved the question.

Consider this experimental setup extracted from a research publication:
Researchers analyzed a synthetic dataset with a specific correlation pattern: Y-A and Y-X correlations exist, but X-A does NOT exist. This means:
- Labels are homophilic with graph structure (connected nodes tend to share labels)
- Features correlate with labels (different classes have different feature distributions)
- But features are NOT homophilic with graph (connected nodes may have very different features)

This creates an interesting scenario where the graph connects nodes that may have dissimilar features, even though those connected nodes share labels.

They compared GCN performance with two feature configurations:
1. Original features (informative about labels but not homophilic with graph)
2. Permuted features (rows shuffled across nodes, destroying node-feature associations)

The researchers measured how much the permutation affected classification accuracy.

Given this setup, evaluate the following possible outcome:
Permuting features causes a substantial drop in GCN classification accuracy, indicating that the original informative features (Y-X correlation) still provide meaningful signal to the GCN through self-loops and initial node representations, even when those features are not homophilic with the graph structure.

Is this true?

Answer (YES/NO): YES